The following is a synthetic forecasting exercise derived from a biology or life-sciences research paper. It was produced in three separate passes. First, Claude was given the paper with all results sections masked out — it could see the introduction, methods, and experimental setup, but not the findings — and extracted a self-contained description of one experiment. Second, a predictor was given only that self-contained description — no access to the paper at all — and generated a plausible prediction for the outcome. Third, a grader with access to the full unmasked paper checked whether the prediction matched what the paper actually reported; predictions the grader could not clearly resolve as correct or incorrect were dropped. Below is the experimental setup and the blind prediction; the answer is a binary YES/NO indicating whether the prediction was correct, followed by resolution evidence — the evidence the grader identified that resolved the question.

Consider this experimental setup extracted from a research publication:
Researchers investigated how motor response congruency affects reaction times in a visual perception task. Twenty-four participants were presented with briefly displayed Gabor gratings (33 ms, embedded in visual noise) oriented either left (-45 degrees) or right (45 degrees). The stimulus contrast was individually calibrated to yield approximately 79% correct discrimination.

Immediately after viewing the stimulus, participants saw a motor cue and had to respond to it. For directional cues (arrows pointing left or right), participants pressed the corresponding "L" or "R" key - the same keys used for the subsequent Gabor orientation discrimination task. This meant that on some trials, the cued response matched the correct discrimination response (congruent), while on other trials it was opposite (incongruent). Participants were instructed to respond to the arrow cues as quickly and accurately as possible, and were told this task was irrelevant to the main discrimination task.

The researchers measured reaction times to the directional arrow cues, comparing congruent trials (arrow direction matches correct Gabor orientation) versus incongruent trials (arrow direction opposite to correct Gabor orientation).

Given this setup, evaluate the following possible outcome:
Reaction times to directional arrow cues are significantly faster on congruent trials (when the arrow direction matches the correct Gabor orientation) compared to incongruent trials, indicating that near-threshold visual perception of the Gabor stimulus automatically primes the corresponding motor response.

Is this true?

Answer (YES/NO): YES